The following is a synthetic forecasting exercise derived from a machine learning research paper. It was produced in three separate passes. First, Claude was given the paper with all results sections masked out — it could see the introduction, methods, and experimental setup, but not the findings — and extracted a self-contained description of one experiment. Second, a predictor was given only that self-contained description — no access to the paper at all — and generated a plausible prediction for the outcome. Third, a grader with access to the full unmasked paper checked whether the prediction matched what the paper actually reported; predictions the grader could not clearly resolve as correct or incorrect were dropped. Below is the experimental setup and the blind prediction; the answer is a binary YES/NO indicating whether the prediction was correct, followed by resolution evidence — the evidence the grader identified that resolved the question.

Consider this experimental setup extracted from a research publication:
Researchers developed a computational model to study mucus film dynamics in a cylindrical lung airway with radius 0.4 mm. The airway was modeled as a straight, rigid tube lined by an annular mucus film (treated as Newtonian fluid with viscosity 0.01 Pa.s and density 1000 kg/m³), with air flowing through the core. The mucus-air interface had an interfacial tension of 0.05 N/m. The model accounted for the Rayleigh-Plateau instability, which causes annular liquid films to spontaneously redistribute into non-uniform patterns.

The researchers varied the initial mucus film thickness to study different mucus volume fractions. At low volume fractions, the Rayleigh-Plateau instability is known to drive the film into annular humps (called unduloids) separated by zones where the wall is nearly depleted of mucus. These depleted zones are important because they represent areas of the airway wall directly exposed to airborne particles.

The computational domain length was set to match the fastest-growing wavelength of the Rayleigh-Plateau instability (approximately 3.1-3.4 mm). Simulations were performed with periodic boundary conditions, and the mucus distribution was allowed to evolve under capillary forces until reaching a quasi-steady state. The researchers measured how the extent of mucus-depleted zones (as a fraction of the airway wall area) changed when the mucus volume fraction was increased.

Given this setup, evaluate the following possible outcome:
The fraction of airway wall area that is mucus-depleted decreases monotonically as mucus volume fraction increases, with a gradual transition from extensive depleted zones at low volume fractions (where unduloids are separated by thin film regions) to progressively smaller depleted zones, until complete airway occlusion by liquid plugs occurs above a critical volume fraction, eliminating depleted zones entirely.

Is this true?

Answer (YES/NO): NO